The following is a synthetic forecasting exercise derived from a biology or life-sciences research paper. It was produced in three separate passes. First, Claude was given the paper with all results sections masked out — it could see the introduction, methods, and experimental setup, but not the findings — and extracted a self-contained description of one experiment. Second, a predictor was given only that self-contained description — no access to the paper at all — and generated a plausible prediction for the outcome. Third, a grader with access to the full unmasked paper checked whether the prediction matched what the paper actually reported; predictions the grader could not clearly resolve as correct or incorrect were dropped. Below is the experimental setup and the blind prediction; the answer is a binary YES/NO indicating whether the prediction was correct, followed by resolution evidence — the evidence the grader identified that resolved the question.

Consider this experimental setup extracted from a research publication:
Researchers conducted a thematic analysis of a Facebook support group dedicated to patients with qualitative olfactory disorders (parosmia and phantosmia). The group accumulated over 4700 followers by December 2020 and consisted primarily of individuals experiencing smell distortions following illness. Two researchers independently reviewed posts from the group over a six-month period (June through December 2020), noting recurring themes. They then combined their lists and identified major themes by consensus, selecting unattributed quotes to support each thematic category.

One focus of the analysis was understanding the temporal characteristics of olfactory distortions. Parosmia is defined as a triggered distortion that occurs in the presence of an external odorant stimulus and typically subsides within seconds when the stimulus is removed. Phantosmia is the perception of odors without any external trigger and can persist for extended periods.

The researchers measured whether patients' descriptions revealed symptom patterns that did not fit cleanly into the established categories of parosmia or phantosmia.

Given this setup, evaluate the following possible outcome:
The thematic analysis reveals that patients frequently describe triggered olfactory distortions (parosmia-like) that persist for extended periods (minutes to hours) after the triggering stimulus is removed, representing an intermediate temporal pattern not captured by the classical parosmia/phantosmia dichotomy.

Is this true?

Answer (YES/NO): YES